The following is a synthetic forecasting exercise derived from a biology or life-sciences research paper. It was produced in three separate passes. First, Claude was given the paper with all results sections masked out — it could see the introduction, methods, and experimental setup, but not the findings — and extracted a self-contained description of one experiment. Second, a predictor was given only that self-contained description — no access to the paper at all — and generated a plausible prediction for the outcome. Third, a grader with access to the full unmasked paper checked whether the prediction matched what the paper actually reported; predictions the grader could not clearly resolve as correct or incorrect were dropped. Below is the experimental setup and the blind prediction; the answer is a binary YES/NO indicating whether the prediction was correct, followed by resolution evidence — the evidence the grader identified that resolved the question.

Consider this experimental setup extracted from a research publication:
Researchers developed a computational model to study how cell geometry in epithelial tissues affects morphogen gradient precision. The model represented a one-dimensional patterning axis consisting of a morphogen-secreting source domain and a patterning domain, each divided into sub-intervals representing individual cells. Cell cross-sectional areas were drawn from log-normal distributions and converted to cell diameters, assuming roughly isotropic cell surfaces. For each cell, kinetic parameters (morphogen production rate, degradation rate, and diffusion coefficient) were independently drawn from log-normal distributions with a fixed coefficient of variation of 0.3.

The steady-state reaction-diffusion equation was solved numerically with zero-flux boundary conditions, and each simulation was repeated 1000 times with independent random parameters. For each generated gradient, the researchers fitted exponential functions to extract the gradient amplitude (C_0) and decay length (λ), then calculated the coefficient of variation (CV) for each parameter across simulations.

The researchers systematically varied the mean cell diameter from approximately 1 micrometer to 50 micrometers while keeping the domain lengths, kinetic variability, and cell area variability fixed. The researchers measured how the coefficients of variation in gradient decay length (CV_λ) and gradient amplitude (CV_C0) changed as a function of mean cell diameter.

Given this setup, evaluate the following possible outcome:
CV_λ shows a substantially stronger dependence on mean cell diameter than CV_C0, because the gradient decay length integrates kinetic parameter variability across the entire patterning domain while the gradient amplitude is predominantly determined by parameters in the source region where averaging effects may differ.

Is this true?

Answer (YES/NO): NO